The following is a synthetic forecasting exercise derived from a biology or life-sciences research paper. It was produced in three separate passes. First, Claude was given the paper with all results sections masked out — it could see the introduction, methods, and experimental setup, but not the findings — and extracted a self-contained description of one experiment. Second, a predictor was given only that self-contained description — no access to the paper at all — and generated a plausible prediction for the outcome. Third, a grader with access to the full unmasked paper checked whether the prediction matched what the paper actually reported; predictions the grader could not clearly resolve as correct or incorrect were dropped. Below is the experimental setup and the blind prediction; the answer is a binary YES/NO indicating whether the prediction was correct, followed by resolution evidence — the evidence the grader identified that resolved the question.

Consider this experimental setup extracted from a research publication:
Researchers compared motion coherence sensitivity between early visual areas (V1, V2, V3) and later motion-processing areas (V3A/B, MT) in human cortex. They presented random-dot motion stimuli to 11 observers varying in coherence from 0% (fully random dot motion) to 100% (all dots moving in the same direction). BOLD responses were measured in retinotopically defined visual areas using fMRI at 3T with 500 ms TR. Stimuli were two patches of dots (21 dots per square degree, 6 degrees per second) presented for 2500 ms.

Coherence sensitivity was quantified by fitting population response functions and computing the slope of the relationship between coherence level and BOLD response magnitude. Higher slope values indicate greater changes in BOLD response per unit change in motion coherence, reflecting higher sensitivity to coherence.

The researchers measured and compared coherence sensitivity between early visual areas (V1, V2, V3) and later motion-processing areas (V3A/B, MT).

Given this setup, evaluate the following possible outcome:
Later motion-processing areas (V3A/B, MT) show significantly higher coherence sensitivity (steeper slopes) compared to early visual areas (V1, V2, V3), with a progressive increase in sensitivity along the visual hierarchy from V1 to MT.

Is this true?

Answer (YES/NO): NO